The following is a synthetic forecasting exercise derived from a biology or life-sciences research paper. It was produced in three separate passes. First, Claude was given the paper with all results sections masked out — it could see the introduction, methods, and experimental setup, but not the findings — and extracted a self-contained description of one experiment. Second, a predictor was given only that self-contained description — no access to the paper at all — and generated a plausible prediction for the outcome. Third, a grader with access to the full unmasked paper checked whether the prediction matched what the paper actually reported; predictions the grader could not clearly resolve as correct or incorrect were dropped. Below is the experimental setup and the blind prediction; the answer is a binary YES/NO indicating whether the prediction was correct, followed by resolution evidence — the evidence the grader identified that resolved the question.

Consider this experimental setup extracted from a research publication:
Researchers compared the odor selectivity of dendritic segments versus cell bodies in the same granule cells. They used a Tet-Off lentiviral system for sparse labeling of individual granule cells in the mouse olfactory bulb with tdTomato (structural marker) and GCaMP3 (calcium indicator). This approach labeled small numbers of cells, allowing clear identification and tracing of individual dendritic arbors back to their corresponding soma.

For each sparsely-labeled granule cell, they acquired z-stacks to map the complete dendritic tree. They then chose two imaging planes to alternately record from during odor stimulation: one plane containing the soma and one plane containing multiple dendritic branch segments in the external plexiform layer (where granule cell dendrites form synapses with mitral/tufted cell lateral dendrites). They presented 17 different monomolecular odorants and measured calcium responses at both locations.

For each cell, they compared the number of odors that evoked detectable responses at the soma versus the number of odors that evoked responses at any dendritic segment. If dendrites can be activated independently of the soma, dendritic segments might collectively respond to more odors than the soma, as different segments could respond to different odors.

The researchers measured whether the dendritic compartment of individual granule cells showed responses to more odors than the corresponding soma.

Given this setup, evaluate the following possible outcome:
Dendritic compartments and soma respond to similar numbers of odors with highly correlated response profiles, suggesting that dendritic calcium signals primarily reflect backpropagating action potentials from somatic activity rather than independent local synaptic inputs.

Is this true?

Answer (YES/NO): NO